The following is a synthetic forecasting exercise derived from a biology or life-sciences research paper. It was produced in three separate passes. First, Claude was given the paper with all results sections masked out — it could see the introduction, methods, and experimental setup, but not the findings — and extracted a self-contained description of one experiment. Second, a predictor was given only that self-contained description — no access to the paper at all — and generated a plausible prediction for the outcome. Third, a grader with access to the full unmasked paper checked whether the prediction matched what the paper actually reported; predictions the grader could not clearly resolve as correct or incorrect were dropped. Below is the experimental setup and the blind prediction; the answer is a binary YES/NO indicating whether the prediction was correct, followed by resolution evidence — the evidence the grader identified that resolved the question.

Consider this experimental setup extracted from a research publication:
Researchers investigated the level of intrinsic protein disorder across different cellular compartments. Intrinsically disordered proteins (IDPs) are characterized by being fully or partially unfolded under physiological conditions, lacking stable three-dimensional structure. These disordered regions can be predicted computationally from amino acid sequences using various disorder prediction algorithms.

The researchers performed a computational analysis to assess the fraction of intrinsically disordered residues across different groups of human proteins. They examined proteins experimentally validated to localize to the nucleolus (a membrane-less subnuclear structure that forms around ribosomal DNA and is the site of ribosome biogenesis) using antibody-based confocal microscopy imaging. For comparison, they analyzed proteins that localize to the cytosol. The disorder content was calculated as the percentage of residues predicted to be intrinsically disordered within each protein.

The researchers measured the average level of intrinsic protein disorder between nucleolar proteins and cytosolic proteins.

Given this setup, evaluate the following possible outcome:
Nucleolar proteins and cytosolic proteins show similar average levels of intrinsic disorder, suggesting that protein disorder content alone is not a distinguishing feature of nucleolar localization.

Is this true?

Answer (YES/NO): NO